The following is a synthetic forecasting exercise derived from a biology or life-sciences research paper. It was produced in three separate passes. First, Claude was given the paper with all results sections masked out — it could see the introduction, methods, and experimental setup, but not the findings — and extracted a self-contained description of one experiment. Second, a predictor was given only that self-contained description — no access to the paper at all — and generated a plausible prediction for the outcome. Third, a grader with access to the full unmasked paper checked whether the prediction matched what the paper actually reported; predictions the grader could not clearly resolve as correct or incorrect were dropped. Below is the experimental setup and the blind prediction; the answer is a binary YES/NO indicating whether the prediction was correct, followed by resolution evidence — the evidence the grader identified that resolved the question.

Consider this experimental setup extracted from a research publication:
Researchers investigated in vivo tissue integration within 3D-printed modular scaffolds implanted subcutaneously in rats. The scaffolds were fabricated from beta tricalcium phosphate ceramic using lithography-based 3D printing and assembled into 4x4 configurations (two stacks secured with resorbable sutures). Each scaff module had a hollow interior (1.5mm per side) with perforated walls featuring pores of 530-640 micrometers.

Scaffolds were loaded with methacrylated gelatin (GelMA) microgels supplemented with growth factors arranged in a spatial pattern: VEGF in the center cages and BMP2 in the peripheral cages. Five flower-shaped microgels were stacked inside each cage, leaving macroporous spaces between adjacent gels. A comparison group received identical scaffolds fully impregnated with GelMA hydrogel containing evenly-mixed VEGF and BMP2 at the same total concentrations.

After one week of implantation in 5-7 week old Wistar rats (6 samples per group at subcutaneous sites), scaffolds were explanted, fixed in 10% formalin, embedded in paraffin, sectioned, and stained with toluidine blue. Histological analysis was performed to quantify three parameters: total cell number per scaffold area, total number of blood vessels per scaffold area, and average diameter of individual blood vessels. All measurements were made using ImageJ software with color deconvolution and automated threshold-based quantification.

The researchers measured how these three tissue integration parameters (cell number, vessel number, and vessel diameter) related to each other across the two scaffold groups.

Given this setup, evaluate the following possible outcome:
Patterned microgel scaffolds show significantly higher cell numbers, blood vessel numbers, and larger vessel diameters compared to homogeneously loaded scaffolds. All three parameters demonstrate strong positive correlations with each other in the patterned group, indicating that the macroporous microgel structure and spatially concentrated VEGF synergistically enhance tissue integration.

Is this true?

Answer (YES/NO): NO